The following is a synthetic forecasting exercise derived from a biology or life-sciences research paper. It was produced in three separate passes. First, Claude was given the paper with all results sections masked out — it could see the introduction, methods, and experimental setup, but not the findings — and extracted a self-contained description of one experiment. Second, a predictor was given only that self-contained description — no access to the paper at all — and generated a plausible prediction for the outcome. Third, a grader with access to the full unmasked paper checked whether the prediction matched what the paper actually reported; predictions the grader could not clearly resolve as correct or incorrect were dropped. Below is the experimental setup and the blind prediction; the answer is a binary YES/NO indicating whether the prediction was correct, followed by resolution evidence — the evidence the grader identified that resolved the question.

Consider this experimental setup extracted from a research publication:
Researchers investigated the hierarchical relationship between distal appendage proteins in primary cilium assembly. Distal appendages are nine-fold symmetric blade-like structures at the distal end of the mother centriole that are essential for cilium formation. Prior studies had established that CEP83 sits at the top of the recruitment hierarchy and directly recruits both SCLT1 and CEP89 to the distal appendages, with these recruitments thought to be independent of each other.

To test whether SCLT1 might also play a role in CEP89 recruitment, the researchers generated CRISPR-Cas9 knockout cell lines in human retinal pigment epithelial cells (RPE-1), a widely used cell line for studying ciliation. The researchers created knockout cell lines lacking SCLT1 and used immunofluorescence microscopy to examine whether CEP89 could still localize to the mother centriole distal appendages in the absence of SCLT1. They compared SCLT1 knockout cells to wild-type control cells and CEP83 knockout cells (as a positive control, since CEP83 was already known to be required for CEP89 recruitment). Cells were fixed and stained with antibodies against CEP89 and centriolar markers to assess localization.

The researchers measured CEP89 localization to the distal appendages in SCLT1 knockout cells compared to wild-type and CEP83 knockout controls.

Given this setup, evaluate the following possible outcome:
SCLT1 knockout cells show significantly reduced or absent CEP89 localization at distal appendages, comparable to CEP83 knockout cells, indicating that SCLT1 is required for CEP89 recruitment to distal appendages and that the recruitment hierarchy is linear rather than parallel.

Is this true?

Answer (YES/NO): YES